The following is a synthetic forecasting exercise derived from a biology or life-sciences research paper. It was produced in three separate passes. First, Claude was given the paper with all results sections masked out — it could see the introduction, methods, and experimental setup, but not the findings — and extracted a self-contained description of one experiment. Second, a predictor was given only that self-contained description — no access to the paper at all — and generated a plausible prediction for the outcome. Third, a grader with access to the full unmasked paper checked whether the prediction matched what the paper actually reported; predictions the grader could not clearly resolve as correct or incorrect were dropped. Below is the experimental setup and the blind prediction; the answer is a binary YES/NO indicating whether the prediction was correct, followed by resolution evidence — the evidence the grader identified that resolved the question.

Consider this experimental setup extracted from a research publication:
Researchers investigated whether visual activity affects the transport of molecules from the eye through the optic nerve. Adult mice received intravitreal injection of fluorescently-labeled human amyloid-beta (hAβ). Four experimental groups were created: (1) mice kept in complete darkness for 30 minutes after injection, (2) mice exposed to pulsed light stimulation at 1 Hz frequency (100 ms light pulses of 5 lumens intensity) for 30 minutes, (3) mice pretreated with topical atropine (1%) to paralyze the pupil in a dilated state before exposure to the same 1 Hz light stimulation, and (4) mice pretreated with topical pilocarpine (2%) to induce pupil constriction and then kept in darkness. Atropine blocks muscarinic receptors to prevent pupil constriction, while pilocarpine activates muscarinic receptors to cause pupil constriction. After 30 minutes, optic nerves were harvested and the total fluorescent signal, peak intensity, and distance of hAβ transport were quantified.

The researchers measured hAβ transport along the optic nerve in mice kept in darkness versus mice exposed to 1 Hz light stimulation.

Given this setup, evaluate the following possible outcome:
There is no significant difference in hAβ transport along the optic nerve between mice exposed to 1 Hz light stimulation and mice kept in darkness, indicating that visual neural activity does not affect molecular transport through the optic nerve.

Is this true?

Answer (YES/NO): NO